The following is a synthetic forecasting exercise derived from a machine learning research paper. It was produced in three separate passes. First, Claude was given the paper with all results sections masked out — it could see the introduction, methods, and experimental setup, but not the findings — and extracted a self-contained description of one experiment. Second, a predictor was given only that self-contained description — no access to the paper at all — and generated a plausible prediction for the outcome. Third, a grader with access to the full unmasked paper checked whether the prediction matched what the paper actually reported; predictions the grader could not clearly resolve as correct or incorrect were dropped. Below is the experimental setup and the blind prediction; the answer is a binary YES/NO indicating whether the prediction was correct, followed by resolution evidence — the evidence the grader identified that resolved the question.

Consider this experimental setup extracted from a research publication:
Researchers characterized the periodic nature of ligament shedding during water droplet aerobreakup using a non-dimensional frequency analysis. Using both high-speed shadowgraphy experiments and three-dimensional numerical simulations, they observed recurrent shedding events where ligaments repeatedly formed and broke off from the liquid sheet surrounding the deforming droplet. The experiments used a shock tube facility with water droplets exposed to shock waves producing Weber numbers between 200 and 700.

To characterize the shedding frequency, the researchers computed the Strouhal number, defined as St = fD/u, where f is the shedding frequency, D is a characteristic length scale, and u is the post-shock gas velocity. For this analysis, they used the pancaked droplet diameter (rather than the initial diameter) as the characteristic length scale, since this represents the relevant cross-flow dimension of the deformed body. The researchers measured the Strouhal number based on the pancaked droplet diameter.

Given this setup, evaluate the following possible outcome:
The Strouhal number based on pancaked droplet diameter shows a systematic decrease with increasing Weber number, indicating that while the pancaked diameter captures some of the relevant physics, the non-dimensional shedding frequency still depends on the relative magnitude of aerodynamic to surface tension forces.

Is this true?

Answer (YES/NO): NO